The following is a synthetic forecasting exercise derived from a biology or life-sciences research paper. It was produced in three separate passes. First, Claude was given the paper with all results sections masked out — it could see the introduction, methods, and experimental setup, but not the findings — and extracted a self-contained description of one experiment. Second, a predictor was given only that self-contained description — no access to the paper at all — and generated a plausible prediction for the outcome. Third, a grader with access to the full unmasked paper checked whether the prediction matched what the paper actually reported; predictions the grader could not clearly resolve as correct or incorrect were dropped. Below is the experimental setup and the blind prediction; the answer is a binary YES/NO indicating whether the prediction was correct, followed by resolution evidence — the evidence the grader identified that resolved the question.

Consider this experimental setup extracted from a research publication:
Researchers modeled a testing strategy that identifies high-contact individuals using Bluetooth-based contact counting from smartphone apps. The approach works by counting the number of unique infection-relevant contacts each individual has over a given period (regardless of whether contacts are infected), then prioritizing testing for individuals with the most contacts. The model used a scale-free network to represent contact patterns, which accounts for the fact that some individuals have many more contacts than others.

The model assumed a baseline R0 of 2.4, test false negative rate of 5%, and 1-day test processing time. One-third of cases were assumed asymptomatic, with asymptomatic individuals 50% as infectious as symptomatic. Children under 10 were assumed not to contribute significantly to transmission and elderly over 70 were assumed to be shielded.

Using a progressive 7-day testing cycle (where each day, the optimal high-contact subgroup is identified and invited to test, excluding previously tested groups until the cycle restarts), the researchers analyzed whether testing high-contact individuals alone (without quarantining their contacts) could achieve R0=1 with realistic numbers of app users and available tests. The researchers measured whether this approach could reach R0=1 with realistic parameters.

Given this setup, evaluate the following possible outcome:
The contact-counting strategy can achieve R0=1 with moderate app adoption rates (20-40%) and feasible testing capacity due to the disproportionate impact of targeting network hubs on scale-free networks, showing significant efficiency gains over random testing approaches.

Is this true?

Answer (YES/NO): NO